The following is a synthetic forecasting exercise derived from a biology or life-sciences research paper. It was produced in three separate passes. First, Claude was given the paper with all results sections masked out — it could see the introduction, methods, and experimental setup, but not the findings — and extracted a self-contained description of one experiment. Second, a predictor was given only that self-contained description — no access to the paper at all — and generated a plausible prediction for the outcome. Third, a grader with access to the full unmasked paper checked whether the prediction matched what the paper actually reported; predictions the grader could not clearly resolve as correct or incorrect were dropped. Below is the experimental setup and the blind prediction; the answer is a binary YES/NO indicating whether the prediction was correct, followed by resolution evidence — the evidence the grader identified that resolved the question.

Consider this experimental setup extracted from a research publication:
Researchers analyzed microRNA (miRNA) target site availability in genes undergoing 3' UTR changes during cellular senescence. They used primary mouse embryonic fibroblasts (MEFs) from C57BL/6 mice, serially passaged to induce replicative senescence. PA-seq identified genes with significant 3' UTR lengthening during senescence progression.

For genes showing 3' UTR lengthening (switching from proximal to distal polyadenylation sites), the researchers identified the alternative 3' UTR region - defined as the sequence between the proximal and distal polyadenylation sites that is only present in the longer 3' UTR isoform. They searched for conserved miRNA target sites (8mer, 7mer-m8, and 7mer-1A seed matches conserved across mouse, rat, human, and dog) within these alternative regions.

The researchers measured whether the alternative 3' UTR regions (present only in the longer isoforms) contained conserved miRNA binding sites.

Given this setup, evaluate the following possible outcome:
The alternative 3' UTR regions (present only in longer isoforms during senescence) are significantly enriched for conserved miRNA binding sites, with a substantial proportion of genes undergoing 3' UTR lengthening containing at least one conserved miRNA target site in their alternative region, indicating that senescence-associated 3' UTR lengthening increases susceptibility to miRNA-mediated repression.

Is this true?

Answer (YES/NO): YES